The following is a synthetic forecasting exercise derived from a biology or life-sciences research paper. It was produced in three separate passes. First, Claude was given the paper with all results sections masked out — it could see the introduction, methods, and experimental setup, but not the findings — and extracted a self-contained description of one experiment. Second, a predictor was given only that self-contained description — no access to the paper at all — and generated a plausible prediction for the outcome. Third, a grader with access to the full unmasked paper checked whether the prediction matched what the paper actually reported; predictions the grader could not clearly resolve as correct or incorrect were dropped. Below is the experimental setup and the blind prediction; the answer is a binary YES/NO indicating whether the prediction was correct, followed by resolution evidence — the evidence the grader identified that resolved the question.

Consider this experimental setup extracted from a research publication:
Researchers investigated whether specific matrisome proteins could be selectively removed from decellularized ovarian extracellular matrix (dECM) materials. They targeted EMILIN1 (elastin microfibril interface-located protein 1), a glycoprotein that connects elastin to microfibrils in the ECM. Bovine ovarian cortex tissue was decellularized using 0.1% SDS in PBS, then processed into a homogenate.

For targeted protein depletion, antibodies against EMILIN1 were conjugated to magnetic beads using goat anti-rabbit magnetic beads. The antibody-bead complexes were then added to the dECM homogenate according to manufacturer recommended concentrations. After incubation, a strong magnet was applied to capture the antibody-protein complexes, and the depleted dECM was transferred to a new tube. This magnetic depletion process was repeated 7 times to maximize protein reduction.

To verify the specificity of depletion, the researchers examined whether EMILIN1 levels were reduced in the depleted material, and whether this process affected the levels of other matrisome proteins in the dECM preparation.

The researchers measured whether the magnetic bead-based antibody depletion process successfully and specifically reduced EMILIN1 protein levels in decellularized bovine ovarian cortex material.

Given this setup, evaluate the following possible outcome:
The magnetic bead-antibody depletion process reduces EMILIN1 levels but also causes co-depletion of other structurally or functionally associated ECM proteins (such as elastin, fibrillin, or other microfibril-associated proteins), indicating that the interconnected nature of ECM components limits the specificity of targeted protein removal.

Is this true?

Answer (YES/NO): NO